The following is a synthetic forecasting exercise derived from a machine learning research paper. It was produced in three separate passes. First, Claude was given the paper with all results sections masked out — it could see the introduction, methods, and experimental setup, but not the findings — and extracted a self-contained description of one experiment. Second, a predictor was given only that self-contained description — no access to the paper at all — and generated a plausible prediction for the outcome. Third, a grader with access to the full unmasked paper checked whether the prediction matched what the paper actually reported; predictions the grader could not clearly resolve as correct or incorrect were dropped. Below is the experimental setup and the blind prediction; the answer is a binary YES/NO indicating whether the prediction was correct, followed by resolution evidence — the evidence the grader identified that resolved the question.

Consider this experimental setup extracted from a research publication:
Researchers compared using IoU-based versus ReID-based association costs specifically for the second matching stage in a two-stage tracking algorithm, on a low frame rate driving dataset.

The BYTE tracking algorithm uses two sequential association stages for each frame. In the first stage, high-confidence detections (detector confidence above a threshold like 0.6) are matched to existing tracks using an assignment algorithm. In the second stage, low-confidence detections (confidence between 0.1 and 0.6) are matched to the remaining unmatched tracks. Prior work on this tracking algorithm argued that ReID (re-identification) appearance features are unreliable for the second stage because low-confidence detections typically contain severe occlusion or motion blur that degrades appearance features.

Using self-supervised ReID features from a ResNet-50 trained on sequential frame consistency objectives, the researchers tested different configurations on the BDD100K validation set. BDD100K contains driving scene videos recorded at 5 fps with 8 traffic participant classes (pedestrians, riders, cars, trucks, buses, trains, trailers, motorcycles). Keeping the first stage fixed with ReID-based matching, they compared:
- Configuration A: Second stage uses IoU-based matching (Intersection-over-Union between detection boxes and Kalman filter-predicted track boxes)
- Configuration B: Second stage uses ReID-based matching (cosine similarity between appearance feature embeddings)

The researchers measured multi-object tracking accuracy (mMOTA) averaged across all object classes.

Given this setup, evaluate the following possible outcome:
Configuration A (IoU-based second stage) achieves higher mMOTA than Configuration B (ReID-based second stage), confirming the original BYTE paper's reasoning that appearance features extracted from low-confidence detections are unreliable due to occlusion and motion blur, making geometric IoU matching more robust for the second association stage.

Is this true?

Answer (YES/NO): NO